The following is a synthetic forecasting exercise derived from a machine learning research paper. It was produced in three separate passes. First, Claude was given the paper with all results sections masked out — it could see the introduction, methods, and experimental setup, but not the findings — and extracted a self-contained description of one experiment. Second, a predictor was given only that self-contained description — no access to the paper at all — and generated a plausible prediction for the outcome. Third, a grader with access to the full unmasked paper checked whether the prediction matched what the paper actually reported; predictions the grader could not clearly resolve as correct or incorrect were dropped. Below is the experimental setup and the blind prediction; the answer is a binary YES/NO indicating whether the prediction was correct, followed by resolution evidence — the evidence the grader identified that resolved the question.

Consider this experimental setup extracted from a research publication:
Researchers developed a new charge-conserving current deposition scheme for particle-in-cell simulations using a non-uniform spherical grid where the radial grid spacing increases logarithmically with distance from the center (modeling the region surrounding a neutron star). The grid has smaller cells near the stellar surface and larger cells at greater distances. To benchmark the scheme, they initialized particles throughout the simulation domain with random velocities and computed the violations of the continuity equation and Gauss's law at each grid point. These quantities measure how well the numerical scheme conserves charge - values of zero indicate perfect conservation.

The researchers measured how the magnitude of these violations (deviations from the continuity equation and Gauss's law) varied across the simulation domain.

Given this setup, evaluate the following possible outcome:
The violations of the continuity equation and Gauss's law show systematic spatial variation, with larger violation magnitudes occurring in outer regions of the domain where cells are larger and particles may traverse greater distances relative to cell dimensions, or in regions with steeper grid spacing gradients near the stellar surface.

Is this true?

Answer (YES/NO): YES